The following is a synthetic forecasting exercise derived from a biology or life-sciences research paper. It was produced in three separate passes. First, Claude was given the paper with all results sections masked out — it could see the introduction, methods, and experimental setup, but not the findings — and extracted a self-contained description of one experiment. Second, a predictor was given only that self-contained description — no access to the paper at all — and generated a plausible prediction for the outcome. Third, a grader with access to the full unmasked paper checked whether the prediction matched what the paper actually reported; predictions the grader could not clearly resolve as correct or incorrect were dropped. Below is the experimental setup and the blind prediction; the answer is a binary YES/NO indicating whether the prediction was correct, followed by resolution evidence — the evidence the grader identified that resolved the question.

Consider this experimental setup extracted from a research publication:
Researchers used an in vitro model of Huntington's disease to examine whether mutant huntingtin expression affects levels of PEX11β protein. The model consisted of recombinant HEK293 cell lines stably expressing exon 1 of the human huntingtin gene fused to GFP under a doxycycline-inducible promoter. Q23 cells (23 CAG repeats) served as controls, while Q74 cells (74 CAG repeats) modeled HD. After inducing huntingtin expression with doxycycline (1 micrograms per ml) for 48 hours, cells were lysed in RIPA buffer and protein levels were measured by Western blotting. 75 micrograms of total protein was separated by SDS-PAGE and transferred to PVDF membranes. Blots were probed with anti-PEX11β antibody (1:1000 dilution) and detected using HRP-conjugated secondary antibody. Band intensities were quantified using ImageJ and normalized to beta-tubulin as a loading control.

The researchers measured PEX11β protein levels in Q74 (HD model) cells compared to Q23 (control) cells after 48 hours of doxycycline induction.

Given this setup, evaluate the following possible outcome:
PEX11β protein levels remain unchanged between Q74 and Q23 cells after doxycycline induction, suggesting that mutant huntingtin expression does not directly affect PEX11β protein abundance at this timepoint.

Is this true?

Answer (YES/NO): NO